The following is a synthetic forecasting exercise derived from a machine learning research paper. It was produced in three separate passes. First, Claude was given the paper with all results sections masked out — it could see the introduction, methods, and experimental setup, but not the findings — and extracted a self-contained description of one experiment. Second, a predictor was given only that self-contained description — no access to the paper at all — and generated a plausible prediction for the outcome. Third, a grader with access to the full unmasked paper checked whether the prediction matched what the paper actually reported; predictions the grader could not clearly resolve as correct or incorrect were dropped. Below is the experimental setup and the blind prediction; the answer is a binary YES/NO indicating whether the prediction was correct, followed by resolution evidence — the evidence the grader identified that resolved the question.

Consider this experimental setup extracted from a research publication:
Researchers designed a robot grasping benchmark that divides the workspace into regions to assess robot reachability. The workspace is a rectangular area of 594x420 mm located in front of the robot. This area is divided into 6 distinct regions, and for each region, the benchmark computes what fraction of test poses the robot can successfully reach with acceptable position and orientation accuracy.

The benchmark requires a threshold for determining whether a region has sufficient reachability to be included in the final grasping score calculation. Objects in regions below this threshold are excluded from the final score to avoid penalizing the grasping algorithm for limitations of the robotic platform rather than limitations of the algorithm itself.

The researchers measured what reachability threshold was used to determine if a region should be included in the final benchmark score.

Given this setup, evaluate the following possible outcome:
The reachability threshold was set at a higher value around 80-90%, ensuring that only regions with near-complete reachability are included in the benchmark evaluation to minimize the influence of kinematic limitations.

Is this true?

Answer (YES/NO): NO